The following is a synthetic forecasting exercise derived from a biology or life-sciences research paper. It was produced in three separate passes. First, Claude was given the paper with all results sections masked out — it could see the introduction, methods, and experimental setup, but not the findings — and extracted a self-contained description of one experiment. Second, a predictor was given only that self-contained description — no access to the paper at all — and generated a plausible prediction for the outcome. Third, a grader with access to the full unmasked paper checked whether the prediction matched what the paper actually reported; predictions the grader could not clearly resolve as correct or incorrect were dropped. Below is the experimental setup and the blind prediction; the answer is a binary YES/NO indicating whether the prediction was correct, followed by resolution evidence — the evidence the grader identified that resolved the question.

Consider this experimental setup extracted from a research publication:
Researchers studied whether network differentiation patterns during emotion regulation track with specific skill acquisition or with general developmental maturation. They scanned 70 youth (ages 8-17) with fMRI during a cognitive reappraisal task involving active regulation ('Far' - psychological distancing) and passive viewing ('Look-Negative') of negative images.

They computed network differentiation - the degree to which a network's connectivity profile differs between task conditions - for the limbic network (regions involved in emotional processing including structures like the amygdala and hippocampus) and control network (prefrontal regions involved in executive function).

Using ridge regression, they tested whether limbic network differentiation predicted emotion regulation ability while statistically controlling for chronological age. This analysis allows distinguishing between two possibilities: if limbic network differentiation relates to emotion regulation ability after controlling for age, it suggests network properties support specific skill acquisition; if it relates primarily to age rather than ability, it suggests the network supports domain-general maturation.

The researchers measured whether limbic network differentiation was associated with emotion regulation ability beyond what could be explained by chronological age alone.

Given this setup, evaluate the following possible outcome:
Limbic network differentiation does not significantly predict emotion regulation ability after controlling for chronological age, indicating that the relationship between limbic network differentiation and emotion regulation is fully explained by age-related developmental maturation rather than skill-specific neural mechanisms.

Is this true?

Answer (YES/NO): NO